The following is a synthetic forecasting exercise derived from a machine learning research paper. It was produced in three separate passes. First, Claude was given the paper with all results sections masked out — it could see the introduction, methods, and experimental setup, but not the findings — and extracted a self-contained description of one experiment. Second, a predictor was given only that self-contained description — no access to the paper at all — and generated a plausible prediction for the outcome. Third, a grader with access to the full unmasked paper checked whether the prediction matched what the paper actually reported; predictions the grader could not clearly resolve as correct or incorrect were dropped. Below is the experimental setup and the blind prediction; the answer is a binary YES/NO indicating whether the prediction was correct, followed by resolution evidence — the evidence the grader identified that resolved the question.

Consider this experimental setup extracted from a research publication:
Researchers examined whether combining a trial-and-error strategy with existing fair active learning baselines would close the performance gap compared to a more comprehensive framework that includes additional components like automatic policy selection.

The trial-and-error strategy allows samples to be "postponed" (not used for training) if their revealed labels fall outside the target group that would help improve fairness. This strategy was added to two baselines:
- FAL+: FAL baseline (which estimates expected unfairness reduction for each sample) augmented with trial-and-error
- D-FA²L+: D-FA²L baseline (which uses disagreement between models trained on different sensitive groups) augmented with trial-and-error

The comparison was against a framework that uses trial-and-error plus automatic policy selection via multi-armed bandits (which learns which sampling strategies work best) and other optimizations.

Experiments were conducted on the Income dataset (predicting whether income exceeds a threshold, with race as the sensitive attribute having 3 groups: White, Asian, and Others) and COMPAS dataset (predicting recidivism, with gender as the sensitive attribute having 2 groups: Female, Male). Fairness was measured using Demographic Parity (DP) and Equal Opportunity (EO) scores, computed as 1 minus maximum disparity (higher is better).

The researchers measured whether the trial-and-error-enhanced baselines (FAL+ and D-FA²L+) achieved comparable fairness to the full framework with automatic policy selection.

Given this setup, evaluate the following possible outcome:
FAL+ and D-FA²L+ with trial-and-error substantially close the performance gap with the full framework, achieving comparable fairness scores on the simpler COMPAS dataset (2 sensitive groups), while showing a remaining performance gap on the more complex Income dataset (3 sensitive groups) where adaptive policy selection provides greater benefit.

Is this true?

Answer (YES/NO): NO